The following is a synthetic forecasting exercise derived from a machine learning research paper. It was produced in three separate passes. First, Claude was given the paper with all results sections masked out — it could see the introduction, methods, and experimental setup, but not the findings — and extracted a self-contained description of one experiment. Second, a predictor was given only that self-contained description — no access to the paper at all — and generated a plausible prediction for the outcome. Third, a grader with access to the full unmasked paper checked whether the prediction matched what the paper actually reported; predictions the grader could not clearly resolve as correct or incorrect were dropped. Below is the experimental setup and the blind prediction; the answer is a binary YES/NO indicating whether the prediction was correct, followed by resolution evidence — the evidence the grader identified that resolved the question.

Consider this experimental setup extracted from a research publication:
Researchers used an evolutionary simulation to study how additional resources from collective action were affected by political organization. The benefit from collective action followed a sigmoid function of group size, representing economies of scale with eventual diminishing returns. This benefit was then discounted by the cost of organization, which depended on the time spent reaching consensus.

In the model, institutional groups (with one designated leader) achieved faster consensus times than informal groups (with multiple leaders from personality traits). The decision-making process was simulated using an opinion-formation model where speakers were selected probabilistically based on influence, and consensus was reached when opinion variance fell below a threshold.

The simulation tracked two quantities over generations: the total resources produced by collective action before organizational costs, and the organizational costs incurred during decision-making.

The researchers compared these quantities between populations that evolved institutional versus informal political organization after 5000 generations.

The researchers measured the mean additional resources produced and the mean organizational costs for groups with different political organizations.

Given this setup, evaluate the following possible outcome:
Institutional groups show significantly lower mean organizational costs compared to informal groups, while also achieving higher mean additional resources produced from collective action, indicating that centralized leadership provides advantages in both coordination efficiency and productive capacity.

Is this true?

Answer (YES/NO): YES